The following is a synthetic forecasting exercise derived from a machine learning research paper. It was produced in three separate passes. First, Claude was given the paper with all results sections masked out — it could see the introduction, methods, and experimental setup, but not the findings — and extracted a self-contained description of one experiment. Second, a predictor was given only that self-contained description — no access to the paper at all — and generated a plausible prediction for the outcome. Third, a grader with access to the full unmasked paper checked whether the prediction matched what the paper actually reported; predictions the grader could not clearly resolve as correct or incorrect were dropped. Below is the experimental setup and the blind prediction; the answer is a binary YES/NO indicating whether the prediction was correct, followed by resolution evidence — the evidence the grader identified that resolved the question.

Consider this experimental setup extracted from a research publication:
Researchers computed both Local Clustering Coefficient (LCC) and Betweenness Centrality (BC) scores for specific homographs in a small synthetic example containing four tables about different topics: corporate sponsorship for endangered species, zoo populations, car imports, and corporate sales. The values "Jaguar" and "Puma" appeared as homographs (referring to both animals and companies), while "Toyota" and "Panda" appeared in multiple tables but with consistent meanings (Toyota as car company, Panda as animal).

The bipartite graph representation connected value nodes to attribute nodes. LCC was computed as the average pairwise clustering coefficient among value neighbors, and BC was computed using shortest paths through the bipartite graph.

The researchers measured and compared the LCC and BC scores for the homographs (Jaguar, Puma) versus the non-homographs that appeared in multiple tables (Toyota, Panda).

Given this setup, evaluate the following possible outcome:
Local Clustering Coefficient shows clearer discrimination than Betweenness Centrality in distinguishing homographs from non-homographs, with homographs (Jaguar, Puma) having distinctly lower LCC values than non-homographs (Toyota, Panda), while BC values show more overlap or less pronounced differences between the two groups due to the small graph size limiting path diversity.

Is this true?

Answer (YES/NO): NO